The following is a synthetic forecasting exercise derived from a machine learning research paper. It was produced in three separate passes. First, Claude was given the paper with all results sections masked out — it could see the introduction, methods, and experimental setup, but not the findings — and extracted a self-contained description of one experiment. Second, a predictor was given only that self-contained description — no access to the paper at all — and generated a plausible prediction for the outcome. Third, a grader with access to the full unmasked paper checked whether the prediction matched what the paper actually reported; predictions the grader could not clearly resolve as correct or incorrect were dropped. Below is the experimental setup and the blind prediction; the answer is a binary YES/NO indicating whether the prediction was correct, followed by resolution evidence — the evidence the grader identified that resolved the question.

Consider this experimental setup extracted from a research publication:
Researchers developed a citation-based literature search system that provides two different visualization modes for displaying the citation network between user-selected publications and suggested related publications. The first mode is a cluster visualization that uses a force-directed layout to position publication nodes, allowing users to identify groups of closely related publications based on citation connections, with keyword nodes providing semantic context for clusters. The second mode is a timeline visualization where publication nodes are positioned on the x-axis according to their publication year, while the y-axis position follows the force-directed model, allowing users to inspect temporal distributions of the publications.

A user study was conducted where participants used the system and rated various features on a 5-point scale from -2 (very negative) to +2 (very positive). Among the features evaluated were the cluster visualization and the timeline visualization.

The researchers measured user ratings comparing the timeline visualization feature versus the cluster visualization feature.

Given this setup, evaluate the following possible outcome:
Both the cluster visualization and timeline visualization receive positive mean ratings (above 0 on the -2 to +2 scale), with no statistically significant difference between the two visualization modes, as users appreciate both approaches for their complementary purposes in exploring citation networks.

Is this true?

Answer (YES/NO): NO